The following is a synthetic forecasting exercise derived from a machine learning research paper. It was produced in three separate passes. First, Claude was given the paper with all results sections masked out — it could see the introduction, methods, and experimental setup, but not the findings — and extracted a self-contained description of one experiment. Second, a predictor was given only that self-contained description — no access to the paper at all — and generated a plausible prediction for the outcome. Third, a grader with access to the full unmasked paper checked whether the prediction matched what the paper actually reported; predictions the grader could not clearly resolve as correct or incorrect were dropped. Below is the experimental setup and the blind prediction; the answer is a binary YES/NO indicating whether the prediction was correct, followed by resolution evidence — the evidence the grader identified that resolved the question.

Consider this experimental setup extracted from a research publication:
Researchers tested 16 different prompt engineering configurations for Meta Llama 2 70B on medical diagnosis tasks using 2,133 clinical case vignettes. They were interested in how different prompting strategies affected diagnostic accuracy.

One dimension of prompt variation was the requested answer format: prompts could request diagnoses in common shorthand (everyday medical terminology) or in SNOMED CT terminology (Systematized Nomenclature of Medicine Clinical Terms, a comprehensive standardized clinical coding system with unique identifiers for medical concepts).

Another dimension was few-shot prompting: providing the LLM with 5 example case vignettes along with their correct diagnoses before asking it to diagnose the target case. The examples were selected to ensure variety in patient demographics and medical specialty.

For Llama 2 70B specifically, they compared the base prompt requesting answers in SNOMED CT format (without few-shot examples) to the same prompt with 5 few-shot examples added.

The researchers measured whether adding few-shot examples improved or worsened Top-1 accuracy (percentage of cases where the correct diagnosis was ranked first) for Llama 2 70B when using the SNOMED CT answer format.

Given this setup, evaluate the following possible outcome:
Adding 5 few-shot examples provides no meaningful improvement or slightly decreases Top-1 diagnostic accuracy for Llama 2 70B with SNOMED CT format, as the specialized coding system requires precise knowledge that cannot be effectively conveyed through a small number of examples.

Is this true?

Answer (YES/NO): NO